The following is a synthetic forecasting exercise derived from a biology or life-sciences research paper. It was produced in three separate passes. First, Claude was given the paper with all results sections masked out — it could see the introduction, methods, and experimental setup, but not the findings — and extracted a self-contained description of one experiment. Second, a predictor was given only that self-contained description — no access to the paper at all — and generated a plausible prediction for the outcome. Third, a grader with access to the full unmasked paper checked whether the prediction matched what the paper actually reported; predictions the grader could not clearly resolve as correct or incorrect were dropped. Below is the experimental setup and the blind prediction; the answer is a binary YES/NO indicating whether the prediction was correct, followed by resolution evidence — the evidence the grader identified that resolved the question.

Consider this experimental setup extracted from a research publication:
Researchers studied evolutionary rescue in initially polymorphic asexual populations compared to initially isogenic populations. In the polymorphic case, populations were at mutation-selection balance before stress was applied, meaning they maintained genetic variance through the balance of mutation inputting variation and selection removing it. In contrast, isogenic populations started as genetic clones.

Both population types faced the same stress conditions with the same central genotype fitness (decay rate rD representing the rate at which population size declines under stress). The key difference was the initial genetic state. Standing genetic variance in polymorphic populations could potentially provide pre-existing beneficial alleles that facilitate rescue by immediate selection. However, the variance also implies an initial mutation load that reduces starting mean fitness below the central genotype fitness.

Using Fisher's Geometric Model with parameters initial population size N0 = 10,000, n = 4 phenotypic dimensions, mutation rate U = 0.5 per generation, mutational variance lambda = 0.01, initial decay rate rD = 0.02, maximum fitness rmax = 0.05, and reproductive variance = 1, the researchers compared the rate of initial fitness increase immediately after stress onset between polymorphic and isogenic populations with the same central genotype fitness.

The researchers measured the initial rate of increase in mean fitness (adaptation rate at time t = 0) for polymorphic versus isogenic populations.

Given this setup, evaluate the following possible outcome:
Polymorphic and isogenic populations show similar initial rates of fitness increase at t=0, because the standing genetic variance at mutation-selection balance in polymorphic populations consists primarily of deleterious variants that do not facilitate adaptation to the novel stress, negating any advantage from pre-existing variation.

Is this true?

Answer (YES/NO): NO